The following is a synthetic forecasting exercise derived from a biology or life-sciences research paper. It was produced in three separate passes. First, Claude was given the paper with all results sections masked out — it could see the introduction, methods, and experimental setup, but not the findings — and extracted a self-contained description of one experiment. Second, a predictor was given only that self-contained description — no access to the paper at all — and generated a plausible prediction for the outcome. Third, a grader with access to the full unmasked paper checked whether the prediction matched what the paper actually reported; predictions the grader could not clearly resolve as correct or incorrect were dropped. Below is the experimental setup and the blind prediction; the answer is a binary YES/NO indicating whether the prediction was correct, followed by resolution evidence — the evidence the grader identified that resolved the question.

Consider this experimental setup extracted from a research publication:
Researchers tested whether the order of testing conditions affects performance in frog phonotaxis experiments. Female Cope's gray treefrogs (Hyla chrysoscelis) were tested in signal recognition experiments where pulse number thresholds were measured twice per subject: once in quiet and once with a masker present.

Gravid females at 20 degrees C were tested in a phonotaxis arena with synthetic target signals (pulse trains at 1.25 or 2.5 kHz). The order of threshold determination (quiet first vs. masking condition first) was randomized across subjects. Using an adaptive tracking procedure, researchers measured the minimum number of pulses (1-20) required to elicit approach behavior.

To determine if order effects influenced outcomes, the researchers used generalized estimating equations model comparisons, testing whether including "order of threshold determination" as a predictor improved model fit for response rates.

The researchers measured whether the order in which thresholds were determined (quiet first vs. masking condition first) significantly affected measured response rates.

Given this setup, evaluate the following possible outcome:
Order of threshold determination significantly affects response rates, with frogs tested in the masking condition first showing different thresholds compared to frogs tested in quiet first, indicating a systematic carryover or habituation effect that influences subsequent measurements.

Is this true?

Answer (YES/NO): NO